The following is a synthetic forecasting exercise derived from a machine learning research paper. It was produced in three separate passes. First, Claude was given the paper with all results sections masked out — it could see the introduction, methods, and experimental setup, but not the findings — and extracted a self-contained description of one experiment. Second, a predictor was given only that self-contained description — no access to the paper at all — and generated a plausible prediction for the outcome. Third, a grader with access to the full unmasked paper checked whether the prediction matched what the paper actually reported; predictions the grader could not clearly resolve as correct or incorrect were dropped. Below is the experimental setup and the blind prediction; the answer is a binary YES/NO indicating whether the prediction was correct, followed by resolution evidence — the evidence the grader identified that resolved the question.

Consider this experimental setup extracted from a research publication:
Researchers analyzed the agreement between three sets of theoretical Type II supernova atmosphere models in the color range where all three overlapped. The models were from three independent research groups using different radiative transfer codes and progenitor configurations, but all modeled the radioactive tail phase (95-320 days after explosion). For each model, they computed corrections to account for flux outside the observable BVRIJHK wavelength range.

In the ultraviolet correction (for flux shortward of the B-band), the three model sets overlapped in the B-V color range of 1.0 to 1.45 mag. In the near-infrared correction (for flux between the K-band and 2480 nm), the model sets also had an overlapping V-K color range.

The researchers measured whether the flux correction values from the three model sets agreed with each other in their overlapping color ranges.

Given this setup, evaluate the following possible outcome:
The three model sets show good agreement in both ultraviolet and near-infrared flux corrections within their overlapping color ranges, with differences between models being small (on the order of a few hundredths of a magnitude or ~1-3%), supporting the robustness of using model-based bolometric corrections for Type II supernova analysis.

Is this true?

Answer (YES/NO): YES